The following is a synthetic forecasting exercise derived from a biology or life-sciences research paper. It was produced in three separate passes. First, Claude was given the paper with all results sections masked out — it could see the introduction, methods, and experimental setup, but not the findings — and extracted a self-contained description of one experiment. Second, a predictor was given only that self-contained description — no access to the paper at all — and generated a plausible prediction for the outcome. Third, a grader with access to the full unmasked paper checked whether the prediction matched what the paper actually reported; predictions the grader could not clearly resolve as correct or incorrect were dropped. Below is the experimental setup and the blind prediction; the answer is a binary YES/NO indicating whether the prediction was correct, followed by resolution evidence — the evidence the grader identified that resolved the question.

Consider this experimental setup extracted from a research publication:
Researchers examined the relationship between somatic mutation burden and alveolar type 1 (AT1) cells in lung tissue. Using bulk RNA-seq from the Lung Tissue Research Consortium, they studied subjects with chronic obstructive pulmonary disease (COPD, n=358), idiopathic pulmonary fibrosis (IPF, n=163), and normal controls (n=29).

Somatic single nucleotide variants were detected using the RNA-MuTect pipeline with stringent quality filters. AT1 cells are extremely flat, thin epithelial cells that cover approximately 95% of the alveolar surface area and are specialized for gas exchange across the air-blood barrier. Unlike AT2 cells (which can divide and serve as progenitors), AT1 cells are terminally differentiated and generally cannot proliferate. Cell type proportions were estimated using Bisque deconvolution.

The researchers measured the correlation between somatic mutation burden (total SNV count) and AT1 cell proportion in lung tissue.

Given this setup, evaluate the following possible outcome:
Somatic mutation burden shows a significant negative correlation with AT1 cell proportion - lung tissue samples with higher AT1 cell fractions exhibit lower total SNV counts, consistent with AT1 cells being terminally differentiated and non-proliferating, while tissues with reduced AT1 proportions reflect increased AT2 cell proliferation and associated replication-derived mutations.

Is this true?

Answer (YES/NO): YES